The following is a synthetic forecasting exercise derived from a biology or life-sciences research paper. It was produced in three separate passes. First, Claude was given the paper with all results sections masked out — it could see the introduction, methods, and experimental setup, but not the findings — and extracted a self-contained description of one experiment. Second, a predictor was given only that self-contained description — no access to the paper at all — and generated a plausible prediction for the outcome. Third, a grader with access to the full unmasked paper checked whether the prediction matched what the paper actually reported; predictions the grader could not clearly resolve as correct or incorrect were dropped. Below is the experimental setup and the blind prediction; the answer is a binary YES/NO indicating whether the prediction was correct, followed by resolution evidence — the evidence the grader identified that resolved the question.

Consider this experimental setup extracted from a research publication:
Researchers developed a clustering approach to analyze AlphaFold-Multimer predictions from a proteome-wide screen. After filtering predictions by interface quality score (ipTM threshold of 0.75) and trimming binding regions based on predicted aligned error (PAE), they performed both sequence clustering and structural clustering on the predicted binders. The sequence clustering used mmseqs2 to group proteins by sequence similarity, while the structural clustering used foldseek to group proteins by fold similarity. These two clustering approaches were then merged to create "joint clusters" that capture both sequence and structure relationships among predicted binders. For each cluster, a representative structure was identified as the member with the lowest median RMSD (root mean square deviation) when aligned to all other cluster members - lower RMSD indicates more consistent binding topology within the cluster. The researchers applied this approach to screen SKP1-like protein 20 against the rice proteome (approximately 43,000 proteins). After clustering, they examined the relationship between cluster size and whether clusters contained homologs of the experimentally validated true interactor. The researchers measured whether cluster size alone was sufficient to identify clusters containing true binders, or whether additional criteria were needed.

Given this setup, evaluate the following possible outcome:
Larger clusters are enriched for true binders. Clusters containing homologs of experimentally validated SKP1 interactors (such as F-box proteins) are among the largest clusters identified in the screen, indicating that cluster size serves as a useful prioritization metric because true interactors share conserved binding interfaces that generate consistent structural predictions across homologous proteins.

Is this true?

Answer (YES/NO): YES